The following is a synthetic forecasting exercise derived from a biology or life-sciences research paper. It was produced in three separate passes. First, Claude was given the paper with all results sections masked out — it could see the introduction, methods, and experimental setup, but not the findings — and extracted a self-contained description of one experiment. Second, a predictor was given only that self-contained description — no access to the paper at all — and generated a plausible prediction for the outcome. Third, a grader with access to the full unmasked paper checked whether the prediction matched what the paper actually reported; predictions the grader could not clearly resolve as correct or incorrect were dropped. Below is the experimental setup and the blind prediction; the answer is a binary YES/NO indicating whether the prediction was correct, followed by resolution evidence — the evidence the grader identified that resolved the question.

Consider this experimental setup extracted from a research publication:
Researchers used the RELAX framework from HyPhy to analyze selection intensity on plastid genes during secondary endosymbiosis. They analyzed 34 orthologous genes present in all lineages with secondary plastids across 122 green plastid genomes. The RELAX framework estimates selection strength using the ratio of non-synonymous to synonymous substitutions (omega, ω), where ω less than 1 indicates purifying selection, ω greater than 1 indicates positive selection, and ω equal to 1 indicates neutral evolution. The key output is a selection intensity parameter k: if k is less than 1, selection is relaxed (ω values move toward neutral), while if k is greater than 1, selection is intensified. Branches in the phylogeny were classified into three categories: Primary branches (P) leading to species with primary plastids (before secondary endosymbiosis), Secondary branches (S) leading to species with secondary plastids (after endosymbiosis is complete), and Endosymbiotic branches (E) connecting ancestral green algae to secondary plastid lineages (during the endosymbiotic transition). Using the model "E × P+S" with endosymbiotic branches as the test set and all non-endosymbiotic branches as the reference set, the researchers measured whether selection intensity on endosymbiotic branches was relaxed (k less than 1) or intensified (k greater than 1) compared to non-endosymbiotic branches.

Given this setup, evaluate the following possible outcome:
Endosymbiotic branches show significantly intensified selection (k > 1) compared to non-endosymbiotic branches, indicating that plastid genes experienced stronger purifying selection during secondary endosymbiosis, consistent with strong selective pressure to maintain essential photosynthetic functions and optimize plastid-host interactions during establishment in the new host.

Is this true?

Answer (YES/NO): NO